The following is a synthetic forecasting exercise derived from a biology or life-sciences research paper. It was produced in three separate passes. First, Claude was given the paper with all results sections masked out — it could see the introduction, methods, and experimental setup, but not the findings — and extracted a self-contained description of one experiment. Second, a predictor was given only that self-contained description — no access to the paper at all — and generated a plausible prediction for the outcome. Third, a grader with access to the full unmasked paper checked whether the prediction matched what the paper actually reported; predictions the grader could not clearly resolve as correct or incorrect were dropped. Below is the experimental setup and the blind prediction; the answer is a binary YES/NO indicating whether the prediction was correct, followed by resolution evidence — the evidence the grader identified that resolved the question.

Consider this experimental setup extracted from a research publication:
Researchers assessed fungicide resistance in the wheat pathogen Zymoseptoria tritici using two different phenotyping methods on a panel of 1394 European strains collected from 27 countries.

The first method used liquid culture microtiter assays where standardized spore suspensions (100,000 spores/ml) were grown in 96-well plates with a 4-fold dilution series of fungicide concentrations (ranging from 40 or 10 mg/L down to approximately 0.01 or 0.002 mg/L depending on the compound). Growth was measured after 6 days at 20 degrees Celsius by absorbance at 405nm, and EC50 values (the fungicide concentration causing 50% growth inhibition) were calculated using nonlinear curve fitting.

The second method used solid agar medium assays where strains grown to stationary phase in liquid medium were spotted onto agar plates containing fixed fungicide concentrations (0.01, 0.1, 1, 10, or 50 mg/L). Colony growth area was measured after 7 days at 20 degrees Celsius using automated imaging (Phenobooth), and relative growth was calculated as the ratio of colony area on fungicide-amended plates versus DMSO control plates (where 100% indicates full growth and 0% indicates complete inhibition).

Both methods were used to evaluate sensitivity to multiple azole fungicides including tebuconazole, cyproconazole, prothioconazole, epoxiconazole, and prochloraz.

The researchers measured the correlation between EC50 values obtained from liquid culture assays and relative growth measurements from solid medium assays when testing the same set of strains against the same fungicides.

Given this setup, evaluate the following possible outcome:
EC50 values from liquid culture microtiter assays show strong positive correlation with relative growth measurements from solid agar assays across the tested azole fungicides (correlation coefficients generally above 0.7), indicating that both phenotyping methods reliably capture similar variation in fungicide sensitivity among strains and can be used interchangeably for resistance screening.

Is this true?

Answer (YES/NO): NO